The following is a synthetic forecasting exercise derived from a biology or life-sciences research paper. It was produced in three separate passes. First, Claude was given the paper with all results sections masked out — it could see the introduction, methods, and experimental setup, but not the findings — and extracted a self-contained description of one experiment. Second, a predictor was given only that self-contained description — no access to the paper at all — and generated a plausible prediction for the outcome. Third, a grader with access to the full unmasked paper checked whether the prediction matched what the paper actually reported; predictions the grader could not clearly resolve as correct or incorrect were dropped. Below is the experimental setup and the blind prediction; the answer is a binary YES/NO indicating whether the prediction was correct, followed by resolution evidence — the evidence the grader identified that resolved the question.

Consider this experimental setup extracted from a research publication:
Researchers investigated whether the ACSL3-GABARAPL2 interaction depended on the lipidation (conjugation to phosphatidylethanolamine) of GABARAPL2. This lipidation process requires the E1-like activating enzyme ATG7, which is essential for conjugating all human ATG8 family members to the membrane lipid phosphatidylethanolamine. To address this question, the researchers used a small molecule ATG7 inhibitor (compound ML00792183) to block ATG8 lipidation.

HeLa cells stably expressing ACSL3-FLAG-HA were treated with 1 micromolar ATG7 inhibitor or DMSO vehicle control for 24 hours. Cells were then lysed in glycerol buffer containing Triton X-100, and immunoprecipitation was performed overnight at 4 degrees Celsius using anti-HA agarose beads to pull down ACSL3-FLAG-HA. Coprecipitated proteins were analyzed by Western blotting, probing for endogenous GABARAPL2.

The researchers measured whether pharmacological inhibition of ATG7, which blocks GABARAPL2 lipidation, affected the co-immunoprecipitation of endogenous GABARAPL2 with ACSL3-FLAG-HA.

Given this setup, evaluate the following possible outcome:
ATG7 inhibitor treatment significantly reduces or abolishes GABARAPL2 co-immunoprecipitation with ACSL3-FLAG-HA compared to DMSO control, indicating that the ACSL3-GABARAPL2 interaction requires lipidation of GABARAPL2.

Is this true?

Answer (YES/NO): NO